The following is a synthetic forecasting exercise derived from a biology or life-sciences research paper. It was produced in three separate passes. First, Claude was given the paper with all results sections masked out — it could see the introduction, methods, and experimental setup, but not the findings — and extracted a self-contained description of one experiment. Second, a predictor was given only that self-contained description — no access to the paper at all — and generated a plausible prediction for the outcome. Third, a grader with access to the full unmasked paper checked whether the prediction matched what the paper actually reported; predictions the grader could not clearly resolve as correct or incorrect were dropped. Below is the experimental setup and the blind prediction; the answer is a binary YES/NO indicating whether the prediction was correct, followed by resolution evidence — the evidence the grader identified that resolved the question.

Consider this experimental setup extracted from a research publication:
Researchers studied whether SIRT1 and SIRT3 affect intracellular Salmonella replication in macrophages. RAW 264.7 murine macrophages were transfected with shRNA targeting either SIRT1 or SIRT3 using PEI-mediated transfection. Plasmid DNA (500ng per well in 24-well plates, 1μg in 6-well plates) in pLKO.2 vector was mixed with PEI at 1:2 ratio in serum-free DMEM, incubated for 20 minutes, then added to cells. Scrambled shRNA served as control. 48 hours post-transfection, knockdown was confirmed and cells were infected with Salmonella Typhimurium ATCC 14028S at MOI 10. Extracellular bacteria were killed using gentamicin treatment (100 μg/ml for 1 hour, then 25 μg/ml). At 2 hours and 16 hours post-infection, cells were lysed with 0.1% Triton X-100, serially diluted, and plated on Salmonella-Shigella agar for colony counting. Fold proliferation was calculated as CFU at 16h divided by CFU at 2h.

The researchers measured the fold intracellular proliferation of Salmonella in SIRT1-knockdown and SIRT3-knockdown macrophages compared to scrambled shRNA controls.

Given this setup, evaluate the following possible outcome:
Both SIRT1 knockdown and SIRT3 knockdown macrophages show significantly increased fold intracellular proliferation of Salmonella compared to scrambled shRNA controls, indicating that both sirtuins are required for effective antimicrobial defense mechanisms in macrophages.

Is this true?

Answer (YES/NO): NO